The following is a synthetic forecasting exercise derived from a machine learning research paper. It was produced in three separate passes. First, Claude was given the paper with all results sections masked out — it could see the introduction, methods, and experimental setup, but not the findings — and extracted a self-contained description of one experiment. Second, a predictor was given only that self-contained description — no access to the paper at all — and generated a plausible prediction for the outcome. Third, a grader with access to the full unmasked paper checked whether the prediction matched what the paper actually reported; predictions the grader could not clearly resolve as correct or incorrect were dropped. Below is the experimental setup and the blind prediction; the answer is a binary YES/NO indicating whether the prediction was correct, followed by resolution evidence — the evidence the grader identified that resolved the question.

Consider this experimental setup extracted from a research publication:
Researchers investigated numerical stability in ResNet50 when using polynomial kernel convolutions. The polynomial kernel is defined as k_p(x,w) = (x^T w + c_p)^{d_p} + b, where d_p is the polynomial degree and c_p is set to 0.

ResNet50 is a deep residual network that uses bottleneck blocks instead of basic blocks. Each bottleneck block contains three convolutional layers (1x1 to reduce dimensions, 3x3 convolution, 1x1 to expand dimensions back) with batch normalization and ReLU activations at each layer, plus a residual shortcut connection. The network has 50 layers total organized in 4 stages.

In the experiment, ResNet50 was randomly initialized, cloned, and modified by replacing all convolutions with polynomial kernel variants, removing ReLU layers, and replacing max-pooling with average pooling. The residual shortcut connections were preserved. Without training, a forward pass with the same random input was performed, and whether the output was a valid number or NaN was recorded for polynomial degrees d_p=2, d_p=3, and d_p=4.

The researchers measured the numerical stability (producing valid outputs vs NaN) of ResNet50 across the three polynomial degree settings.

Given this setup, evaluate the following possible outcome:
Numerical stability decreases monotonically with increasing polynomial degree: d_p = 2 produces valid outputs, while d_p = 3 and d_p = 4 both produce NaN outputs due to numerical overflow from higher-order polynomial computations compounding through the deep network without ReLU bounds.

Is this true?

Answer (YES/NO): NO